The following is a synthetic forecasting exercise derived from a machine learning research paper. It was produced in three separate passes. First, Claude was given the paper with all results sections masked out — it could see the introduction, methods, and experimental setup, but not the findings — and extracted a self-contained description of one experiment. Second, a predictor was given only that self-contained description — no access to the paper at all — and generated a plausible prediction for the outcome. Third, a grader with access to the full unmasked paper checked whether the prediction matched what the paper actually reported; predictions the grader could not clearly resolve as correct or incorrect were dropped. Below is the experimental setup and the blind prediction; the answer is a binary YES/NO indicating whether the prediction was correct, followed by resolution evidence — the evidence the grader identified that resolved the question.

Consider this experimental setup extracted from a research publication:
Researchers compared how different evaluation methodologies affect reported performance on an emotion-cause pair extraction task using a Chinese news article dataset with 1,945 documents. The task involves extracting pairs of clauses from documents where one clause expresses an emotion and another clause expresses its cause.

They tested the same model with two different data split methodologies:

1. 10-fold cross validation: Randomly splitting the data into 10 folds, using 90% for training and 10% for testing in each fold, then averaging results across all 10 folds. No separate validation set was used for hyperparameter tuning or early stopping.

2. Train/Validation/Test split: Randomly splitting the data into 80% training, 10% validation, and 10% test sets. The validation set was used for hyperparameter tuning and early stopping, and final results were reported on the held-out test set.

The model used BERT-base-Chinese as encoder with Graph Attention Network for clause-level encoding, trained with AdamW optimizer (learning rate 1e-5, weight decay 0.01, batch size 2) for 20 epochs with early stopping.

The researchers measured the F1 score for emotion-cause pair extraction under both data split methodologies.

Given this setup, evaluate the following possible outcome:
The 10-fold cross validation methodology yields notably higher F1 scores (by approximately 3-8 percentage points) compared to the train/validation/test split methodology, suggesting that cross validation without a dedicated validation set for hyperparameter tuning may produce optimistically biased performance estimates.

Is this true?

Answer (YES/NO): YES